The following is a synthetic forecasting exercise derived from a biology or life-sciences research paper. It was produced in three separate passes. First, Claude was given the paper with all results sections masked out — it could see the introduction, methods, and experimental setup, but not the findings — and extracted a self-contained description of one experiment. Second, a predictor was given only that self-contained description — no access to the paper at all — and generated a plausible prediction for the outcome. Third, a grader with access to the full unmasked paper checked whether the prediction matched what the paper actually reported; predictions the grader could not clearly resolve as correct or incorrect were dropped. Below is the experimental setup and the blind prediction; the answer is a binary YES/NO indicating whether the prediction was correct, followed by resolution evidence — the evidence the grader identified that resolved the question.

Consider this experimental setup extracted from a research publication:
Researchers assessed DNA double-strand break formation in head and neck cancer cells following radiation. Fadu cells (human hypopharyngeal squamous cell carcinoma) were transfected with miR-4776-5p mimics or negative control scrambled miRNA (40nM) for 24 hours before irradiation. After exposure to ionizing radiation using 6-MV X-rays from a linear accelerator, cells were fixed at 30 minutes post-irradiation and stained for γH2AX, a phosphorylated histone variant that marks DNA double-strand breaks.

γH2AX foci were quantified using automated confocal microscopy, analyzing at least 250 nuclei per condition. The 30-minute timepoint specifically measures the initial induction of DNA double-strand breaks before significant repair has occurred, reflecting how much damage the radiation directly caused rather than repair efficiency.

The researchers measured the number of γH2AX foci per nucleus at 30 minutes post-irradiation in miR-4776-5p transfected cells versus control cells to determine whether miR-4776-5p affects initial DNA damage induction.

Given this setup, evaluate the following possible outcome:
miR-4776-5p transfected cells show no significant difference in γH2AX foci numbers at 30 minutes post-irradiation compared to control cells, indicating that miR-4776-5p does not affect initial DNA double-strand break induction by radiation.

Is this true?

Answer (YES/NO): YES